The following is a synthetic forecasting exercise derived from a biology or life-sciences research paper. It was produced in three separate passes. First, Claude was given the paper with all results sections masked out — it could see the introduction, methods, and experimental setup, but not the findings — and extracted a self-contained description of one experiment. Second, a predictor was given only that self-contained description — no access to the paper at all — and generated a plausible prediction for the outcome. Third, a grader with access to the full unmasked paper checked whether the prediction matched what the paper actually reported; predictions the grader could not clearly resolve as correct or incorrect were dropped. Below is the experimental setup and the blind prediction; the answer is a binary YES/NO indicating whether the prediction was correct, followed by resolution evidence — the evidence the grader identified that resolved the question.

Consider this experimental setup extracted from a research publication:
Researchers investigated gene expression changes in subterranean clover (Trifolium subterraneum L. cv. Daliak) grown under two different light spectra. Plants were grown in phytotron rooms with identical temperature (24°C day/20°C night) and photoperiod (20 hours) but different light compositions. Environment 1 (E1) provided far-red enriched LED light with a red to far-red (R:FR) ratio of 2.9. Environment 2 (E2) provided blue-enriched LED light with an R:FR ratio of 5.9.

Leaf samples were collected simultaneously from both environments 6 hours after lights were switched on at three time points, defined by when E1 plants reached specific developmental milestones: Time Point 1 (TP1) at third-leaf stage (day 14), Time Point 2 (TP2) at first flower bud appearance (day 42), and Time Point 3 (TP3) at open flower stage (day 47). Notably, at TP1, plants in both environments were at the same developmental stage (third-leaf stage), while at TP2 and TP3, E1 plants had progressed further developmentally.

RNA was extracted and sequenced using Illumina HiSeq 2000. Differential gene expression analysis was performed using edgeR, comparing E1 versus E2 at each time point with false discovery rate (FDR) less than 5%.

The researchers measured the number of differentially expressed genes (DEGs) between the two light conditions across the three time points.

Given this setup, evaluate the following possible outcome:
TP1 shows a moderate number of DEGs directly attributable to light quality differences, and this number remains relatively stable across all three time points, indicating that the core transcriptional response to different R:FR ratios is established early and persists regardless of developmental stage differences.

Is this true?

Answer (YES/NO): NO